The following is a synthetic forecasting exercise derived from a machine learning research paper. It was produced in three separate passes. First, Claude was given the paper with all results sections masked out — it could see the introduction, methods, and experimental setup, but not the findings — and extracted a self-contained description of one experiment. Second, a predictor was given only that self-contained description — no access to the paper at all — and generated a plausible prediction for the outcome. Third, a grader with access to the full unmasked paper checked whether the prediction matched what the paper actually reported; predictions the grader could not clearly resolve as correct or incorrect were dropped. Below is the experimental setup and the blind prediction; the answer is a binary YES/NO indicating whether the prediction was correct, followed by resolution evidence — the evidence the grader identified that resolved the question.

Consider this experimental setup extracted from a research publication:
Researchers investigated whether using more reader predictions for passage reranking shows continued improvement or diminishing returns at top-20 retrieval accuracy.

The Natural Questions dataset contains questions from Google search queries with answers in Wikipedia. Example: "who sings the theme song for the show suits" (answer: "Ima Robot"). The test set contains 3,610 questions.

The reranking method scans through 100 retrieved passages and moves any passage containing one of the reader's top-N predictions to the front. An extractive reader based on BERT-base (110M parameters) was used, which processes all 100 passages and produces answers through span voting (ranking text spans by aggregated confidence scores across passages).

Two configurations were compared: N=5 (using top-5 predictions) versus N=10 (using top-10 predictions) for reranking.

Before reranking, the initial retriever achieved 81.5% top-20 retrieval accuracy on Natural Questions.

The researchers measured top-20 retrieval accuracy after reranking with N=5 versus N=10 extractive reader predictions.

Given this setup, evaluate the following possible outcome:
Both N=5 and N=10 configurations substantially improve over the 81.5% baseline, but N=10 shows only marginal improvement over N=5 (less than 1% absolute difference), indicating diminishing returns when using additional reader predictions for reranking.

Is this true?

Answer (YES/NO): NO